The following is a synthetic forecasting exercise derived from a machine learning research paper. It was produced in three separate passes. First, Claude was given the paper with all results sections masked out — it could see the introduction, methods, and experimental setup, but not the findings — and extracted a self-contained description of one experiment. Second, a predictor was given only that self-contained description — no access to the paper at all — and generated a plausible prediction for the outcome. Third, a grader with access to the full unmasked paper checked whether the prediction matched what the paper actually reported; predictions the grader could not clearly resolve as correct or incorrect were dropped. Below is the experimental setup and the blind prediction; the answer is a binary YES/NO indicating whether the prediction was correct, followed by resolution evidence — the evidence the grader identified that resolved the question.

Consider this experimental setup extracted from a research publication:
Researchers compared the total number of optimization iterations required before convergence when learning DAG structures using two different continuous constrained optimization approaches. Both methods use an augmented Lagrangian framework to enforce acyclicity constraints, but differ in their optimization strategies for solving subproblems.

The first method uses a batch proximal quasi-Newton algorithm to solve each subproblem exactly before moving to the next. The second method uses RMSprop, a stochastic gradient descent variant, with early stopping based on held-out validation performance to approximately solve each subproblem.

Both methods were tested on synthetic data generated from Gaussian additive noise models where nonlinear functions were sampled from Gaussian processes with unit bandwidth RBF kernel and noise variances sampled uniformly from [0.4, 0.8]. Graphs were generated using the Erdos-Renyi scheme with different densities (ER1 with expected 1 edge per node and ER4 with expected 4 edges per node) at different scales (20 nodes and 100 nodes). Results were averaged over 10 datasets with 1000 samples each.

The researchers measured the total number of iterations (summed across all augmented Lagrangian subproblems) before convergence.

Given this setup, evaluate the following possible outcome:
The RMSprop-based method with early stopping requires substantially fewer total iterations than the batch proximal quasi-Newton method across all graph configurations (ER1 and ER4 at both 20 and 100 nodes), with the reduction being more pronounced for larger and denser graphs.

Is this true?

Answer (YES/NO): NO